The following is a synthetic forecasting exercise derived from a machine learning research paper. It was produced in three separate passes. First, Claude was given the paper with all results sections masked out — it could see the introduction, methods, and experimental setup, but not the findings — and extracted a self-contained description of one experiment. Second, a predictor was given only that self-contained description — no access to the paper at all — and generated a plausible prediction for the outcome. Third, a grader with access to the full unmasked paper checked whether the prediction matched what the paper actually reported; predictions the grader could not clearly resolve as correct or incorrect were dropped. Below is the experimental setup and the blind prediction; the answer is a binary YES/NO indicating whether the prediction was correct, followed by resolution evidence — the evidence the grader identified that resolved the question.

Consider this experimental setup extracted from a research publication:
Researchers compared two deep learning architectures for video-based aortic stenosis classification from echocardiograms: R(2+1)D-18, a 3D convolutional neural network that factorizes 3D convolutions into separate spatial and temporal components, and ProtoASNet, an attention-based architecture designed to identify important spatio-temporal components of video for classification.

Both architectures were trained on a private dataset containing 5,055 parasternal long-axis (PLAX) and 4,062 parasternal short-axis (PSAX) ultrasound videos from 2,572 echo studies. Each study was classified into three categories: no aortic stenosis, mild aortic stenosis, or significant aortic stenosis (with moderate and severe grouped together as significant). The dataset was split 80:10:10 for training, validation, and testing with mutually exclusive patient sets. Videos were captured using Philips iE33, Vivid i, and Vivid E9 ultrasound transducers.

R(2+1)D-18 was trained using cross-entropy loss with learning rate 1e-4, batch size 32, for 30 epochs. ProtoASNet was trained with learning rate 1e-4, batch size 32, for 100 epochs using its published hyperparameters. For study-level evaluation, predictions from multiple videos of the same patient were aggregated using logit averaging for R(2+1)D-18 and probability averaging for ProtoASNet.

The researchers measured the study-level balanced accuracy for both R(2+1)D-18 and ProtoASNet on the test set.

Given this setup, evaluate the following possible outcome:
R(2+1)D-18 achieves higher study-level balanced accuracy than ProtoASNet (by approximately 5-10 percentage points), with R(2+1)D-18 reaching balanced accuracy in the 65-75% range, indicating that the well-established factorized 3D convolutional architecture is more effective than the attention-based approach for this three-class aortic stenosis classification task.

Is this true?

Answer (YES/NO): NO